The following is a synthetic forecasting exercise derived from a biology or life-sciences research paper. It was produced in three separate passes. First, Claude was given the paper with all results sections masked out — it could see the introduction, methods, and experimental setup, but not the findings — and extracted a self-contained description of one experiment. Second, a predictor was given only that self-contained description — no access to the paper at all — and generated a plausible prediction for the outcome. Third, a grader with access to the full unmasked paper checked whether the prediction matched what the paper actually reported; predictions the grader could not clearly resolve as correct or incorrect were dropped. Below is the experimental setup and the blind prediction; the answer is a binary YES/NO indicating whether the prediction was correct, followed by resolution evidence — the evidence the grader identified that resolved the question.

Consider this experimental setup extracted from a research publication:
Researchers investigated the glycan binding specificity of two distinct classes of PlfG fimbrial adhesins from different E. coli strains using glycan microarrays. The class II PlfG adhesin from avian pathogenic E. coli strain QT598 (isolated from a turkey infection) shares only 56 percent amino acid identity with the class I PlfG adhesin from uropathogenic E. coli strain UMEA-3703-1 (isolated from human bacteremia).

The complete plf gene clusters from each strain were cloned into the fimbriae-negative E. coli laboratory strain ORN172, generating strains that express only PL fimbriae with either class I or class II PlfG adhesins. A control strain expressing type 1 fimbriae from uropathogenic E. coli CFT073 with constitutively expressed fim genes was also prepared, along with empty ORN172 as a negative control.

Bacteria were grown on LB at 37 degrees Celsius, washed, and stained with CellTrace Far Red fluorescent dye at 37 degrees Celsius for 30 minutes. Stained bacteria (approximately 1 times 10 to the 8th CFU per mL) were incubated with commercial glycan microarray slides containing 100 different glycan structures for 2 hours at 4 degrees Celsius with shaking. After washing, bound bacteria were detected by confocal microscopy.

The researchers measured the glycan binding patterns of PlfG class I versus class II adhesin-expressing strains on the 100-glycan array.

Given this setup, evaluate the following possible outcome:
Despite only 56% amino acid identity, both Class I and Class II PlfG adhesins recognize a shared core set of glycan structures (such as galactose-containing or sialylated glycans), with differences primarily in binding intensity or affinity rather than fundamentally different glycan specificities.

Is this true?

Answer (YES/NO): NO